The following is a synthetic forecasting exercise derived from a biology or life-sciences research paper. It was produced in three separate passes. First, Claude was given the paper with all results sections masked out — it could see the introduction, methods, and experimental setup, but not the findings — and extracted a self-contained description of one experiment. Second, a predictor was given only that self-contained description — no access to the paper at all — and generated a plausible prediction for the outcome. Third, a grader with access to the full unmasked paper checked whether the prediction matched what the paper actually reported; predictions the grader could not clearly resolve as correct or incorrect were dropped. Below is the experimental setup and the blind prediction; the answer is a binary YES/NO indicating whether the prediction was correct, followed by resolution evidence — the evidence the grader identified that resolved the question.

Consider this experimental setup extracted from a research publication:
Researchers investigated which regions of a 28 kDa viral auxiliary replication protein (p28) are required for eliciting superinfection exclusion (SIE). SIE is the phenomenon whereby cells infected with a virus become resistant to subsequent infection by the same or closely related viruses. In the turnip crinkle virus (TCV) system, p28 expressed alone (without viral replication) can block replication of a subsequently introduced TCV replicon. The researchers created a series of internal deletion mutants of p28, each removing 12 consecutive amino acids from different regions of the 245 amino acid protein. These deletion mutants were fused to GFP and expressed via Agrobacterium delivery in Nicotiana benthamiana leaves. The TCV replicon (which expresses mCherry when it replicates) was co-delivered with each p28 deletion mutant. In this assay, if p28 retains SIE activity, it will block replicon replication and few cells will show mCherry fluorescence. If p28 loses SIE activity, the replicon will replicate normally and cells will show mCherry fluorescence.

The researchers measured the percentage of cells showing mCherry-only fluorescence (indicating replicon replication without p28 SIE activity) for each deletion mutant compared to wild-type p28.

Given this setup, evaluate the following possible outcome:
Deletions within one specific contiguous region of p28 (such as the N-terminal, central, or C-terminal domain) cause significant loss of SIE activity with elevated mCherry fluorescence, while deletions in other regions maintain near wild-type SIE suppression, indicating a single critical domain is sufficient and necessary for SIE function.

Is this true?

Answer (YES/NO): NO